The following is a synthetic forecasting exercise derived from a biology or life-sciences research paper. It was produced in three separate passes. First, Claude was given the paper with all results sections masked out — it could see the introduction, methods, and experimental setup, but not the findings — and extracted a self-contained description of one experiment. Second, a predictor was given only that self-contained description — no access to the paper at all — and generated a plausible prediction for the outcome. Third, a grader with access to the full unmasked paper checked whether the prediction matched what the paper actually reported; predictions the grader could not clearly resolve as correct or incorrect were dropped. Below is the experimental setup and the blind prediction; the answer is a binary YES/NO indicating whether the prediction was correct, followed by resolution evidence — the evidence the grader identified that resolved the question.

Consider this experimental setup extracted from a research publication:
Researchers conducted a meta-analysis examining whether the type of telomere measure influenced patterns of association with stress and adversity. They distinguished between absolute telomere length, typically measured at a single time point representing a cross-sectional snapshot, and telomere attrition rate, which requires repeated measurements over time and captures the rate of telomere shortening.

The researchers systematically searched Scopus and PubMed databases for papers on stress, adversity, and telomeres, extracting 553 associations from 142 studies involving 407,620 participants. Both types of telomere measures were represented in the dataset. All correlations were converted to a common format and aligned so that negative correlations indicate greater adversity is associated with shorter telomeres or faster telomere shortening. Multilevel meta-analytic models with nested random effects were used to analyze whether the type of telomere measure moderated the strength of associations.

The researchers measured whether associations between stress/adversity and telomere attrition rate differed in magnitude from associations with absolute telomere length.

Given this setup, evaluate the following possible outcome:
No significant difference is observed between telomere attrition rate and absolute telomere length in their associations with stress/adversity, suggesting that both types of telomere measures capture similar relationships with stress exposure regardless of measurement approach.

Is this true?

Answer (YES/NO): YES